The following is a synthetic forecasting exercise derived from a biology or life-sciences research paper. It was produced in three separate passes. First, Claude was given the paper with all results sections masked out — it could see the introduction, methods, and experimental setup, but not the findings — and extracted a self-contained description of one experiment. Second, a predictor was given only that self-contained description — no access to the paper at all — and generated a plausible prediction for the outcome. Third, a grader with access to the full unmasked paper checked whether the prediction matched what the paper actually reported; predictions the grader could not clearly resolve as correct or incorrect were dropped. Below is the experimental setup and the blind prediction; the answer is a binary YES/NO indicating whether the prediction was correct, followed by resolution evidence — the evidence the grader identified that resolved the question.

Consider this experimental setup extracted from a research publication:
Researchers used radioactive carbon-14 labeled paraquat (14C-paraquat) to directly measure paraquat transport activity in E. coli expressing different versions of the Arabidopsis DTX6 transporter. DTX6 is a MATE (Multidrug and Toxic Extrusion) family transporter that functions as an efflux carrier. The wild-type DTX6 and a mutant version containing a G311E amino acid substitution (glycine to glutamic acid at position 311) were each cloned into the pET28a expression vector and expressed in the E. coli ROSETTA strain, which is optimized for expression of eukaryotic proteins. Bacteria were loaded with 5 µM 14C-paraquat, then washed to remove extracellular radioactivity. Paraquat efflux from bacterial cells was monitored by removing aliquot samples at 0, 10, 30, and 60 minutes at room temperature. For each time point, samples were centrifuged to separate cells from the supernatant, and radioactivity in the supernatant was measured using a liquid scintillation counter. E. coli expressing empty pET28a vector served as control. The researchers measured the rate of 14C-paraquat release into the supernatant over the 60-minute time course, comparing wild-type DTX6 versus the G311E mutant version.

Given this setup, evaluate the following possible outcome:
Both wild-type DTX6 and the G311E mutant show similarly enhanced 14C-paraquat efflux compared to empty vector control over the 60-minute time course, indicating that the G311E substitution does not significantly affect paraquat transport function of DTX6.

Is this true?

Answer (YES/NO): NO